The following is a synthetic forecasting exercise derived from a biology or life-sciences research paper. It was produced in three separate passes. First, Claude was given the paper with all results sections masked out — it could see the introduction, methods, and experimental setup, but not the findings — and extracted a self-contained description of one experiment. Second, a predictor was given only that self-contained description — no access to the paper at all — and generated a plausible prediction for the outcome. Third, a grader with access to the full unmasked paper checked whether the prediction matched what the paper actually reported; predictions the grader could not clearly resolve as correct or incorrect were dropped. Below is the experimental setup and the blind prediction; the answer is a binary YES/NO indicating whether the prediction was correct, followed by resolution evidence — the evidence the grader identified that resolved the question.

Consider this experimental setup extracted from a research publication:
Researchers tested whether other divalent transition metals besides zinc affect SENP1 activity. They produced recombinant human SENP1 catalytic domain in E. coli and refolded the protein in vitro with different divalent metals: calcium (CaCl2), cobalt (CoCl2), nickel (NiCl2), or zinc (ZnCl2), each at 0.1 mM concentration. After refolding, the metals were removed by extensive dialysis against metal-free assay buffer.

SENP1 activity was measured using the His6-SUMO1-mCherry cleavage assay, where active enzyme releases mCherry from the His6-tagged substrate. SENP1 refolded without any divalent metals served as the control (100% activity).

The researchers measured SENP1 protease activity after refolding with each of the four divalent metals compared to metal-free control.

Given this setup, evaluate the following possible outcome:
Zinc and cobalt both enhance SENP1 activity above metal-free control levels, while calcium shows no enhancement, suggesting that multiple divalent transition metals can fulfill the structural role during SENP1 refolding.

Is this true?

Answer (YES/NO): NO